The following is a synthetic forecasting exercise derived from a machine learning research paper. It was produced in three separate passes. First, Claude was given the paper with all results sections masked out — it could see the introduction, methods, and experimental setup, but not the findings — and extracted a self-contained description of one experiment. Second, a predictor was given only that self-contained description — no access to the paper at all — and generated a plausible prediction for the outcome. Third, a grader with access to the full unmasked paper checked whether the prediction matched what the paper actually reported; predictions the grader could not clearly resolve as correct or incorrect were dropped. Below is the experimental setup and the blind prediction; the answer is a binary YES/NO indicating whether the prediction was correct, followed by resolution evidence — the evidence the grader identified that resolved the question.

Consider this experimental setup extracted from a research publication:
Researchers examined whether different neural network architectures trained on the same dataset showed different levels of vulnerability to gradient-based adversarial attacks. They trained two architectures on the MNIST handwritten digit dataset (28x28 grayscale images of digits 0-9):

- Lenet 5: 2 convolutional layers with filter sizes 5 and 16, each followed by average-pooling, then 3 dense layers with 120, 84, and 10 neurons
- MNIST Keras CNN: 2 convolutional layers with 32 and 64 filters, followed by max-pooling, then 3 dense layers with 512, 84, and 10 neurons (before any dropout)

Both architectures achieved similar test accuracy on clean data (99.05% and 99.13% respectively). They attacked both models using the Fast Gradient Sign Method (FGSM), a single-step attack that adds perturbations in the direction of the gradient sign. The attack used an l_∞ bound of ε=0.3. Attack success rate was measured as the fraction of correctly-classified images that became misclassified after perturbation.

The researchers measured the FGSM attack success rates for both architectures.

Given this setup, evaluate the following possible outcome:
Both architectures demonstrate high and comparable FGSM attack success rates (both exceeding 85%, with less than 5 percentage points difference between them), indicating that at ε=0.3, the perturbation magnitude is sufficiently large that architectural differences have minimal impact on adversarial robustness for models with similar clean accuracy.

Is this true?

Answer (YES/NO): NO